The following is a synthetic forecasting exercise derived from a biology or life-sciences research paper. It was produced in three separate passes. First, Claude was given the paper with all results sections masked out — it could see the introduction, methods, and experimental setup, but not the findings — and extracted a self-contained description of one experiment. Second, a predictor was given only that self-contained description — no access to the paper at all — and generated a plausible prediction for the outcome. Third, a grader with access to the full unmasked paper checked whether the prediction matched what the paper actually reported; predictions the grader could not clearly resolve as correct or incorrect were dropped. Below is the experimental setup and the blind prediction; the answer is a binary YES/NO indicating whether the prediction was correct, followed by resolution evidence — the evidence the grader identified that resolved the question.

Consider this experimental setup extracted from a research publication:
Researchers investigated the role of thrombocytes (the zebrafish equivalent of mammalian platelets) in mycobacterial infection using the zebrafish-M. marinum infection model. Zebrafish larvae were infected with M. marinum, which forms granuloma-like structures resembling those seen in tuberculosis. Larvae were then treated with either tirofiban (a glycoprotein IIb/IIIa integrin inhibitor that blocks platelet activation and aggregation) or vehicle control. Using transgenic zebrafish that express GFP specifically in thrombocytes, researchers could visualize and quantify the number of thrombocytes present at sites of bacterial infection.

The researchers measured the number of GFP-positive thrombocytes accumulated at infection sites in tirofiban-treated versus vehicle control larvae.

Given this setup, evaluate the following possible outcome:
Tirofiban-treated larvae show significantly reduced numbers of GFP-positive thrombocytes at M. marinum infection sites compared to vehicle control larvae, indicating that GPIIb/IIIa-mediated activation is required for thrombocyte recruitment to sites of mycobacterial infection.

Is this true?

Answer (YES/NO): NO